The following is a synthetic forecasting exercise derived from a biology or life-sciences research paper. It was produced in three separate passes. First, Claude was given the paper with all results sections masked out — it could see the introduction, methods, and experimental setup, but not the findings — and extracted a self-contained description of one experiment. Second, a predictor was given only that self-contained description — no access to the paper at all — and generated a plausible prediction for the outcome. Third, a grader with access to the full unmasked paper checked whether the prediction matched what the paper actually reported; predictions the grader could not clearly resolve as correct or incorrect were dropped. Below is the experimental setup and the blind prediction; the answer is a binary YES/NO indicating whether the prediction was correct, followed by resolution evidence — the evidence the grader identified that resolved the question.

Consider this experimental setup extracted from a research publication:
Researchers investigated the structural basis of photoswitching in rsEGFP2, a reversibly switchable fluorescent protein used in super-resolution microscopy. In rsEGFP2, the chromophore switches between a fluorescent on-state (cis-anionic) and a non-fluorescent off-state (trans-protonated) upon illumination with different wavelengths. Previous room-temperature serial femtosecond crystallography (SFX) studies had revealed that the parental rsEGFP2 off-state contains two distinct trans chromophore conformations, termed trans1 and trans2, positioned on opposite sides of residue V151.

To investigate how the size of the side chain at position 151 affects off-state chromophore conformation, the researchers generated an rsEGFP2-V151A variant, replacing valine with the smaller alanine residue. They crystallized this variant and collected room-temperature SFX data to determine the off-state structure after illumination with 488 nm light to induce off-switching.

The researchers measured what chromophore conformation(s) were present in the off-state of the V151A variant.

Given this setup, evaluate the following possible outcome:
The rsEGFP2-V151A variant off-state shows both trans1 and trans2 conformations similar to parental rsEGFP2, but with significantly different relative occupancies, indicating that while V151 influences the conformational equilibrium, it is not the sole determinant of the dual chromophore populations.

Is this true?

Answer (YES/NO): NO